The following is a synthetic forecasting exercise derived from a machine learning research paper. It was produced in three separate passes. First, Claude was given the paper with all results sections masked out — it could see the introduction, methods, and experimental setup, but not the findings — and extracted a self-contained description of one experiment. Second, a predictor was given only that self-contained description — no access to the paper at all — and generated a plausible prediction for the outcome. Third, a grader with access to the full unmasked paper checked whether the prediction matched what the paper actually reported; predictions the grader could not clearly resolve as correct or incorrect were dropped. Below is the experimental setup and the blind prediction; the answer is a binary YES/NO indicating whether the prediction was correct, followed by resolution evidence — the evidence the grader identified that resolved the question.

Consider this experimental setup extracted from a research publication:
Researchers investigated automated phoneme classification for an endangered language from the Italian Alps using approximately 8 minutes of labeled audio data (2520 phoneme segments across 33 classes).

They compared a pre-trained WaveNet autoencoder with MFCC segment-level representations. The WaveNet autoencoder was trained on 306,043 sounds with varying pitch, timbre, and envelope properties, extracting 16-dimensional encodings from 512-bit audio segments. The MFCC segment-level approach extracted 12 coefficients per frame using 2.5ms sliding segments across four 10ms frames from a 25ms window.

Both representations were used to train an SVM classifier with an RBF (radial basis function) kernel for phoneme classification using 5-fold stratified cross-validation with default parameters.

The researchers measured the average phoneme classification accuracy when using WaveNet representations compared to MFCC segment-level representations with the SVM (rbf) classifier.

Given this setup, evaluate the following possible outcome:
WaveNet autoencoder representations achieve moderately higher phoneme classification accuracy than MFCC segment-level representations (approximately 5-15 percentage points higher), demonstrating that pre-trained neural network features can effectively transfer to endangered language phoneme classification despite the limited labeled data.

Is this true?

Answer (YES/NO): YES